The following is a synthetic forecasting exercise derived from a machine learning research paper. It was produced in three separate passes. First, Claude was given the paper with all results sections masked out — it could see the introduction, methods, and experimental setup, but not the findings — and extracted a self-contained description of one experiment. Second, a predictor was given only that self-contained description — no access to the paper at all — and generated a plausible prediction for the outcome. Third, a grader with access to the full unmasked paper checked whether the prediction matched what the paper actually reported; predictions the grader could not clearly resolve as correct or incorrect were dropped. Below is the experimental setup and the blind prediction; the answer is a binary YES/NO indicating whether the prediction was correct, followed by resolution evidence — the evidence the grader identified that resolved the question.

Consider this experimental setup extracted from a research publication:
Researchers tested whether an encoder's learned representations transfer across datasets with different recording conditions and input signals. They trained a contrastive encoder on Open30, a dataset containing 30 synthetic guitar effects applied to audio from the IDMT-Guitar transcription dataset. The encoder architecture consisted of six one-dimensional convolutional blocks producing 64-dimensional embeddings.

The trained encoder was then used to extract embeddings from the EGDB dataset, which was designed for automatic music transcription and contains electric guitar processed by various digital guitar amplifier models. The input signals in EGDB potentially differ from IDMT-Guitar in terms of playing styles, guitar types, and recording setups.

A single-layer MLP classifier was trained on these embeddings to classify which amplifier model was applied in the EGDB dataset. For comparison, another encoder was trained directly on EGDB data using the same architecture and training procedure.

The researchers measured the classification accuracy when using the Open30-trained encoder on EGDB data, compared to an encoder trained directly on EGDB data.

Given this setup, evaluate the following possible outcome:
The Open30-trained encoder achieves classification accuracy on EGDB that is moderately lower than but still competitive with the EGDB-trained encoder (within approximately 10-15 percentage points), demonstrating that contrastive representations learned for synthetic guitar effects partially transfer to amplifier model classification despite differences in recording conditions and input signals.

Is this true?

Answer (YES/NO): NO